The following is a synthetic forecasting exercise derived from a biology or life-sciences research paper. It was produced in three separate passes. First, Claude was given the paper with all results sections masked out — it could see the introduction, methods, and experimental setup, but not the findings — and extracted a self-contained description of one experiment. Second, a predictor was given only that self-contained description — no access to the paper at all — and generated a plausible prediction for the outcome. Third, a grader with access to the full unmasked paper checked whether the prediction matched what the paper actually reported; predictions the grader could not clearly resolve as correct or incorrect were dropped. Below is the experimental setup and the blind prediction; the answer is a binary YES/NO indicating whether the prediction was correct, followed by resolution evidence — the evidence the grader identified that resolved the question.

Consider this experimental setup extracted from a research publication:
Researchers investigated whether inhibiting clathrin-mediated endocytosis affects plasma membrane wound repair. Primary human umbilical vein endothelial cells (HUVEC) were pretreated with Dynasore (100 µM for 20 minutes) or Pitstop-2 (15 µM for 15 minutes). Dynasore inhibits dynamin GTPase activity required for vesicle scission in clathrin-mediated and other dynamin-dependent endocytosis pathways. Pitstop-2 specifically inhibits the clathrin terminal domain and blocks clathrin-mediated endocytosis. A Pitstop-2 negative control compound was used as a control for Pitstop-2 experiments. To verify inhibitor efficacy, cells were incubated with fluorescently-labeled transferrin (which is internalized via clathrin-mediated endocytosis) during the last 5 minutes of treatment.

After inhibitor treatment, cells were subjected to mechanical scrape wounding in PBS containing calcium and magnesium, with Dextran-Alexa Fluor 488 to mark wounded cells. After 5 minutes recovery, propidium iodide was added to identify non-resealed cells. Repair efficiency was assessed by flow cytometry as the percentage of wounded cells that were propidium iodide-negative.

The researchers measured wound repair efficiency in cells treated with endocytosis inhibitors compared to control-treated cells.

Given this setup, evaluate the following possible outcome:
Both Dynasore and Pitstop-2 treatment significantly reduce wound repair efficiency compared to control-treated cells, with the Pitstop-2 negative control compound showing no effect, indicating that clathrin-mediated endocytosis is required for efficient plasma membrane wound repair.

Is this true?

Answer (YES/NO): YES